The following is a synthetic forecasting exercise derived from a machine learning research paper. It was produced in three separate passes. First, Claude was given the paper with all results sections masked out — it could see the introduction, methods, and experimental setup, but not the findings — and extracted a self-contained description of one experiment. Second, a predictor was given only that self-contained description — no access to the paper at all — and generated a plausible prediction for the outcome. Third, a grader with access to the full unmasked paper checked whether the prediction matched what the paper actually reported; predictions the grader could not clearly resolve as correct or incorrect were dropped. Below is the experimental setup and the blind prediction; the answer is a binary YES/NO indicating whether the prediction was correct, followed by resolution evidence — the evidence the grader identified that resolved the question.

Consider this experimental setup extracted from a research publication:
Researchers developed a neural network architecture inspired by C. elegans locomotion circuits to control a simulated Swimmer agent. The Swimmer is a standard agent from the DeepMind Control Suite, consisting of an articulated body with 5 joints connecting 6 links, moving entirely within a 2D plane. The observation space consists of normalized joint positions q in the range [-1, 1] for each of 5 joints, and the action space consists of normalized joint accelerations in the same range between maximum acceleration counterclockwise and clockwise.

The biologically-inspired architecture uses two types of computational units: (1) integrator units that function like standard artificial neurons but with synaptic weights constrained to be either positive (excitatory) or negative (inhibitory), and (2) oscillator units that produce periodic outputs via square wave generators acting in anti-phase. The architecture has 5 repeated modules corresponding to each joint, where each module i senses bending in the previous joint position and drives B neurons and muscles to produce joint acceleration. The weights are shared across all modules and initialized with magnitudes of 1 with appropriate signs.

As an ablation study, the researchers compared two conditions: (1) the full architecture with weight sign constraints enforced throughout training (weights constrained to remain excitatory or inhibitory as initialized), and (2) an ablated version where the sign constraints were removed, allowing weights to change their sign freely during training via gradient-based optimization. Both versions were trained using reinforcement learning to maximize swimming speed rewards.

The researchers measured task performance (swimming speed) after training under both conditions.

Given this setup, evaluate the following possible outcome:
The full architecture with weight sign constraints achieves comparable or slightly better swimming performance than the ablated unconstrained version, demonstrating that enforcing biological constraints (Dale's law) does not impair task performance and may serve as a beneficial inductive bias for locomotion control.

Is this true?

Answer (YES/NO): NO